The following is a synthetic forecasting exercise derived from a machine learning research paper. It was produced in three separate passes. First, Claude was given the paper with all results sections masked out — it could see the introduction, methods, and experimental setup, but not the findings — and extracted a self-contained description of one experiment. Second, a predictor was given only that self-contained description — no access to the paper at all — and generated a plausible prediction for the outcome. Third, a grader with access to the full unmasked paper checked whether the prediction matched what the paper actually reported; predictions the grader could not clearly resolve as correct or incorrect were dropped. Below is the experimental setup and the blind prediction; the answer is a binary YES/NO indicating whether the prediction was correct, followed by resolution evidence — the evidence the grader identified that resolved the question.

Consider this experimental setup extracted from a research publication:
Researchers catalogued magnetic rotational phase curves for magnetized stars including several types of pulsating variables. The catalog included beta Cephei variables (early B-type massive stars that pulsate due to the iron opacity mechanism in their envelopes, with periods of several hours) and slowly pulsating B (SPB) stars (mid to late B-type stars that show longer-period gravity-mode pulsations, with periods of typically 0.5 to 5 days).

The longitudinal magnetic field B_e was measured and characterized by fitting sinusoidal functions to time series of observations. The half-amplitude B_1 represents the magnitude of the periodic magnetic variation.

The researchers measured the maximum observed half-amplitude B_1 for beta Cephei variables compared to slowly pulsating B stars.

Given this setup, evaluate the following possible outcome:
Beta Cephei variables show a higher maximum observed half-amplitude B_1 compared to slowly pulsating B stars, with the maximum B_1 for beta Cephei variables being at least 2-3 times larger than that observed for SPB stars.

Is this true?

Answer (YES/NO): NO